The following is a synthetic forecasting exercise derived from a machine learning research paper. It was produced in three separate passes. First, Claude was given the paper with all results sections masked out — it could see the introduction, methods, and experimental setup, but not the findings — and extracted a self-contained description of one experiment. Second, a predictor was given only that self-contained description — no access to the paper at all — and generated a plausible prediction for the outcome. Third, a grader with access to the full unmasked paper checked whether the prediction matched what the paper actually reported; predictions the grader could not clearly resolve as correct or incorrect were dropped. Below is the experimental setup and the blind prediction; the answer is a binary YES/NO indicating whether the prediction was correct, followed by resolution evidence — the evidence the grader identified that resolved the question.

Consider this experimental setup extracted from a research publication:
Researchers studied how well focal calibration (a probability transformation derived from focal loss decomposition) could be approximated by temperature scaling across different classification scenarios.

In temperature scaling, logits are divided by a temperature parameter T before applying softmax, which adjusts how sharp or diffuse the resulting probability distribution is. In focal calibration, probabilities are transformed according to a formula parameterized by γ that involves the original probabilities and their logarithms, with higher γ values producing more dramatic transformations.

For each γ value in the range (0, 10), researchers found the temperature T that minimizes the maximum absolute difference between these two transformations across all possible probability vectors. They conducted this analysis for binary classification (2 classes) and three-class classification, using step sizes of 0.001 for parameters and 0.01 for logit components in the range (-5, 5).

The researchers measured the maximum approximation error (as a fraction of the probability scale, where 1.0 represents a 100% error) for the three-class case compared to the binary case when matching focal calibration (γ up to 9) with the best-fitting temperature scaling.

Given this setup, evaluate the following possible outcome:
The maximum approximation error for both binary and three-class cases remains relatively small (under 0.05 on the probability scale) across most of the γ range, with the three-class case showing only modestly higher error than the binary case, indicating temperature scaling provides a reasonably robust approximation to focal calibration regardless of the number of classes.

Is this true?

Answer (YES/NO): NO